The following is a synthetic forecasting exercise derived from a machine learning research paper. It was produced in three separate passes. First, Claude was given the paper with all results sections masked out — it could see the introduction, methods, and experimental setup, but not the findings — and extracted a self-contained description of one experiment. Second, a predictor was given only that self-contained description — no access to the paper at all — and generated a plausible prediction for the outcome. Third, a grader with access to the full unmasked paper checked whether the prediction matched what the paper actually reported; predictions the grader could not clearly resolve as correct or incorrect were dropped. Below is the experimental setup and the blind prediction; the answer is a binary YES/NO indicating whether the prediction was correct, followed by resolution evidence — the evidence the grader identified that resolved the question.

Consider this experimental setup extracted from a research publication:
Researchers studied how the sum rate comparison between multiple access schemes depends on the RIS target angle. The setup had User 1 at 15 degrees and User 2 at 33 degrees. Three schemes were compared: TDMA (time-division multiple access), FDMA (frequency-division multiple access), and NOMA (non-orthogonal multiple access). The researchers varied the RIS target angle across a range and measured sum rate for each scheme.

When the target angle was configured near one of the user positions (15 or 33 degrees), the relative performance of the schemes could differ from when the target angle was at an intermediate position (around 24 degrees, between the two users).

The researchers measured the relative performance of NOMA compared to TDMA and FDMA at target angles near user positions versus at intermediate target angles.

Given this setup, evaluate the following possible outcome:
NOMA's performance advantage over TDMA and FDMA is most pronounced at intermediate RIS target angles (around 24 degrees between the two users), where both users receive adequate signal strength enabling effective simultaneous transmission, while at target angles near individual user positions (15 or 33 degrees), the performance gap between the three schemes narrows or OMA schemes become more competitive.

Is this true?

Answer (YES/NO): NO